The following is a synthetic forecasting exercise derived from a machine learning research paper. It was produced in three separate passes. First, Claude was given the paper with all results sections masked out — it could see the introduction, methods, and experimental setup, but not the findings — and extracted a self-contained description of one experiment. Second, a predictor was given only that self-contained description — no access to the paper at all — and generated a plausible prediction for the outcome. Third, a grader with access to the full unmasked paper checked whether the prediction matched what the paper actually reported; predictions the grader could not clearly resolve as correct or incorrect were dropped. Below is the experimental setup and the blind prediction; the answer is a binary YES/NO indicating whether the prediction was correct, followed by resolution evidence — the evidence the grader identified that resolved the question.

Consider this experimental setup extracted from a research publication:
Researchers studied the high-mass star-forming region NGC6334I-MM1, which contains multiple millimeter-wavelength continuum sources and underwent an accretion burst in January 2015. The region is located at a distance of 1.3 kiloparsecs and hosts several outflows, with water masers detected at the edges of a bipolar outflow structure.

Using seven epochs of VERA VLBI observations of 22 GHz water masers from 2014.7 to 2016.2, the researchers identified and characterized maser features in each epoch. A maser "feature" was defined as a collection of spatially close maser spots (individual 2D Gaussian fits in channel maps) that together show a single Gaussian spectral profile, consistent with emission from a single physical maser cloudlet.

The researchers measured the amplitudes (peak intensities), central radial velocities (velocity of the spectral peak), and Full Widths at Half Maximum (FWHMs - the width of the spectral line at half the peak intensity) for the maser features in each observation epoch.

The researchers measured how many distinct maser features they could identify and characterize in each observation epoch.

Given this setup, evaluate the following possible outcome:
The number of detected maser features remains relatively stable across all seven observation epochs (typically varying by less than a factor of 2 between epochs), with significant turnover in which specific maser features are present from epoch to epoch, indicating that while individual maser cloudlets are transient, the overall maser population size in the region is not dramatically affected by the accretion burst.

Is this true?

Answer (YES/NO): YES